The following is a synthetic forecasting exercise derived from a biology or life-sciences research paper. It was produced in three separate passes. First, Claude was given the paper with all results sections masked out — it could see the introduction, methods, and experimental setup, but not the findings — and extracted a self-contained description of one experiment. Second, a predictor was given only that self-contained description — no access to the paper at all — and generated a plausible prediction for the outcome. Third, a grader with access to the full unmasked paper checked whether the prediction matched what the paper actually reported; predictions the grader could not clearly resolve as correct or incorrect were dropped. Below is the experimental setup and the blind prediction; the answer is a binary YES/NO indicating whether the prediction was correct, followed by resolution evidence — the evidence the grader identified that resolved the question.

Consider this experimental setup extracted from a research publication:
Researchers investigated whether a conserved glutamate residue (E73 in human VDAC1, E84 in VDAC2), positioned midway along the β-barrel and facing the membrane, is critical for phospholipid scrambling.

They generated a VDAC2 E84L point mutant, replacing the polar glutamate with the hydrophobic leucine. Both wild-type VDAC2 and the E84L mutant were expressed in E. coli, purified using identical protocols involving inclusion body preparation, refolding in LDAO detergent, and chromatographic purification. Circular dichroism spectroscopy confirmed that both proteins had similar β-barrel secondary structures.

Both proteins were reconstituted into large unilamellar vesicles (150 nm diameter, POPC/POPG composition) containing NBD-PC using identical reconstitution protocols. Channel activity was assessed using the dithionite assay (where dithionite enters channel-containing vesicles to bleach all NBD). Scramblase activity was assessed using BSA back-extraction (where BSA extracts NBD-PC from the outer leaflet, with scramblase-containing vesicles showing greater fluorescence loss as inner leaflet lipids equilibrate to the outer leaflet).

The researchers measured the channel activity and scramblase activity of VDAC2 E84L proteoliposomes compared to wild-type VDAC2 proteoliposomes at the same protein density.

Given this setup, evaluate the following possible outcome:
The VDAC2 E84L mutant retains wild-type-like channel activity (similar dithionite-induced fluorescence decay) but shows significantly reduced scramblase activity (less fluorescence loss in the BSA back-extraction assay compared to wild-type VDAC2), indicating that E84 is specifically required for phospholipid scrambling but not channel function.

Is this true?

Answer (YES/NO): NO